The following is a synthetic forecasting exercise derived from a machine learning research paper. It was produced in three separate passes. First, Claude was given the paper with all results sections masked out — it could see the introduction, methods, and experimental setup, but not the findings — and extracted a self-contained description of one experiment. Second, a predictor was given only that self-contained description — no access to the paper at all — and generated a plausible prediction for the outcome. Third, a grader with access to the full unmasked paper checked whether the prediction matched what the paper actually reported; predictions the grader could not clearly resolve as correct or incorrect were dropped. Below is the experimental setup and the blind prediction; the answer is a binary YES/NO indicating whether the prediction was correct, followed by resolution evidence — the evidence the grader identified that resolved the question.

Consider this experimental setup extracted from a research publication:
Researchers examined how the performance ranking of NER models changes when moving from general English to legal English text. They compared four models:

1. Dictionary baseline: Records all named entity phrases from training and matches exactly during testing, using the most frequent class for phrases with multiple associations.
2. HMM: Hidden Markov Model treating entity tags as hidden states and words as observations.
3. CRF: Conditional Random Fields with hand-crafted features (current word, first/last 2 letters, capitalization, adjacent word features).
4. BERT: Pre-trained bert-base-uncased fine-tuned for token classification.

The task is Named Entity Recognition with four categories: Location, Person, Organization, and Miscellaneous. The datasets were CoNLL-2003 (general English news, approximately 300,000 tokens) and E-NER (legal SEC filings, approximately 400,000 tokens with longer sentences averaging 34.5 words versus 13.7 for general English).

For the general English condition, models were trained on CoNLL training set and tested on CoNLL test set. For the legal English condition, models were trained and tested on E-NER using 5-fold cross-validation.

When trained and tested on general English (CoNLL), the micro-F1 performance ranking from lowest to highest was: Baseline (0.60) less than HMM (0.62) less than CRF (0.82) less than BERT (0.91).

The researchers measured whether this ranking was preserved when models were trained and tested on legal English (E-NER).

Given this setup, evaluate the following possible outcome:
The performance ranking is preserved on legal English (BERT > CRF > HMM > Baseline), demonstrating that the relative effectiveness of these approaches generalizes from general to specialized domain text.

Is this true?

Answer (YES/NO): NO